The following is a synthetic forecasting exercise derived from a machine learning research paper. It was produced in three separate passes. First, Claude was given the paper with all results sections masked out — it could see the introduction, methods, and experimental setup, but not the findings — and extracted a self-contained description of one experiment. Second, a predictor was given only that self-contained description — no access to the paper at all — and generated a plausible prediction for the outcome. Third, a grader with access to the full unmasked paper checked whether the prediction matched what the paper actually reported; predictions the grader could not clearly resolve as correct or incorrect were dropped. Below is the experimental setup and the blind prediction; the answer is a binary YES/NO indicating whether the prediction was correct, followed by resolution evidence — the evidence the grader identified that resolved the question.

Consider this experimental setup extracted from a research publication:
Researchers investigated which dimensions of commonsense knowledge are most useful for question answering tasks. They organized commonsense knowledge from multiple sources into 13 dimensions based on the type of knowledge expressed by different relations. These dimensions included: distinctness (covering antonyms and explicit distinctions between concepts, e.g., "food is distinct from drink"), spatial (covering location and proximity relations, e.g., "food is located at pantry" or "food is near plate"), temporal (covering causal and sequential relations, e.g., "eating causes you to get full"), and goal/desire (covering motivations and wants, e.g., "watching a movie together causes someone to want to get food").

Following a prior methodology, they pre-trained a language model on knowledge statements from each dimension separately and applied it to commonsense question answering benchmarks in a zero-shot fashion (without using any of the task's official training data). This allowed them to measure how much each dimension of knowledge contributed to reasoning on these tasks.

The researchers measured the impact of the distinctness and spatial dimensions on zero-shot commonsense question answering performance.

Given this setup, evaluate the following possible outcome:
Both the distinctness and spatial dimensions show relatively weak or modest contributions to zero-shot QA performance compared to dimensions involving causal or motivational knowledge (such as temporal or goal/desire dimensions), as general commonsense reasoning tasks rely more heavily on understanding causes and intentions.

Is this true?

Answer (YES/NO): YES